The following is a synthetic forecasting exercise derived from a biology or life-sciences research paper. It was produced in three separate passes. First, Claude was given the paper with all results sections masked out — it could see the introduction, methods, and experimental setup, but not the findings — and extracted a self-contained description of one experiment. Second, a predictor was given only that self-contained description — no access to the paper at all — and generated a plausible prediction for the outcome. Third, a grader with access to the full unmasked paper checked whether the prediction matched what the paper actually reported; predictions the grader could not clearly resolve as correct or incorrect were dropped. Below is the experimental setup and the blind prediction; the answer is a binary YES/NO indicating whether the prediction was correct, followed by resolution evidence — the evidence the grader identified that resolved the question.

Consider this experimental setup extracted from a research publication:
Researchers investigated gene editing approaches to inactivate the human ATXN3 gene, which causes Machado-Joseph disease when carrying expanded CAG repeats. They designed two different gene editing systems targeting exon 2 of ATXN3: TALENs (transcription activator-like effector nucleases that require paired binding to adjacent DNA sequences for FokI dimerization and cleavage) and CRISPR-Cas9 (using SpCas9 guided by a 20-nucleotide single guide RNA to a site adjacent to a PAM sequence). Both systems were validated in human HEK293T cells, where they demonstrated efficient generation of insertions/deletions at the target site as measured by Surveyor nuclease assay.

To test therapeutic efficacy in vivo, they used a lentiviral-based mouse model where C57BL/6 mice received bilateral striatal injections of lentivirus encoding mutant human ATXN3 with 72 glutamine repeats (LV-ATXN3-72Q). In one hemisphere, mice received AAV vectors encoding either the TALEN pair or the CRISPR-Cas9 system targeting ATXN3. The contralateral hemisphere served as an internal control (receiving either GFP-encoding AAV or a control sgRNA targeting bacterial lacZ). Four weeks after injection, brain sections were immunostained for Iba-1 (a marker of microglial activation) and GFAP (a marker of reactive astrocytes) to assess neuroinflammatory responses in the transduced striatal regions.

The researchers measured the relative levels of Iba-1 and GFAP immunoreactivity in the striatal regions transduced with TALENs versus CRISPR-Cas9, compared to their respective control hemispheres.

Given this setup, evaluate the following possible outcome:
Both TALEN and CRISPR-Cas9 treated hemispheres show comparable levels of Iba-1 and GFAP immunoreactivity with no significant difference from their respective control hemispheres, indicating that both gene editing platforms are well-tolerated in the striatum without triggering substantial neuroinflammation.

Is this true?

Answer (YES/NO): NO